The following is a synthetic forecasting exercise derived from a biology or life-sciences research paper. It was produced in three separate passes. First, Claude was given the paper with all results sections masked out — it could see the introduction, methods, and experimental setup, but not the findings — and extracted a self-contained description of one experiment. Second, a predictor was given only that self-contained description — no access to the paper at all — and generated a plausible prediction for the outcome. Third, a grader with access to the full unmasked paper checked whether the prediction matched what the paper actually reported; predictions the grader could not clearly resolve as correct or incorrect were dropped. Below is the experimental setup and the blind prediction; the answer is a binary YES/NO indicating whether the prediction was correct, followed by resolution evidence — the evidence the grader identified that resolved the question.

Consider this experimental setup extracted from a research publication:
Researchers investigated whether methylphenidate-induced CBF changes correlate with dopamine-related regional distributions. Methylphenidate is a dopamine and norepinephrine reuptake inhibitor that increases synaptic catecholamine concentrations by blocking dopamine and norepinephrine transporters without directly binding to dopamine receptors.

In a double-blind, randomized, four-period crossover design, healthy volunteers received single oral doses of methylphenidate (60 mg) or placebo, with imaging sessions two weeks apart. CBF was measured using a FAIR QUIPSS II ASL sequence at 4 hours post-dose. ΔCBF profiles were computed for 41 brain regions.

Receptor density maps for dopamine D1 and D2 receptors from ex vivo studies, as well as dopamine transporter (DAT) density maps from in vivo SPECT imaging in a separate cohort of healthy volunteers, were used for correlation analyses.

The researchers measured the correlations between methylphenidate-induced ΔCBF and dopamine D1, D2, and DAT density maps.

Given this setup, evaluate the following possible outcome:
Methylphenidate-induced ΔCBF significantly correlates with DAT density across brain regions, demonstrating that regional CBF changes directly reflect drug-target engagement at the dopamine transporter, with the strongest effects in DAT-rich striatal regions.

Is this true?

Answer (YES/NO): NO